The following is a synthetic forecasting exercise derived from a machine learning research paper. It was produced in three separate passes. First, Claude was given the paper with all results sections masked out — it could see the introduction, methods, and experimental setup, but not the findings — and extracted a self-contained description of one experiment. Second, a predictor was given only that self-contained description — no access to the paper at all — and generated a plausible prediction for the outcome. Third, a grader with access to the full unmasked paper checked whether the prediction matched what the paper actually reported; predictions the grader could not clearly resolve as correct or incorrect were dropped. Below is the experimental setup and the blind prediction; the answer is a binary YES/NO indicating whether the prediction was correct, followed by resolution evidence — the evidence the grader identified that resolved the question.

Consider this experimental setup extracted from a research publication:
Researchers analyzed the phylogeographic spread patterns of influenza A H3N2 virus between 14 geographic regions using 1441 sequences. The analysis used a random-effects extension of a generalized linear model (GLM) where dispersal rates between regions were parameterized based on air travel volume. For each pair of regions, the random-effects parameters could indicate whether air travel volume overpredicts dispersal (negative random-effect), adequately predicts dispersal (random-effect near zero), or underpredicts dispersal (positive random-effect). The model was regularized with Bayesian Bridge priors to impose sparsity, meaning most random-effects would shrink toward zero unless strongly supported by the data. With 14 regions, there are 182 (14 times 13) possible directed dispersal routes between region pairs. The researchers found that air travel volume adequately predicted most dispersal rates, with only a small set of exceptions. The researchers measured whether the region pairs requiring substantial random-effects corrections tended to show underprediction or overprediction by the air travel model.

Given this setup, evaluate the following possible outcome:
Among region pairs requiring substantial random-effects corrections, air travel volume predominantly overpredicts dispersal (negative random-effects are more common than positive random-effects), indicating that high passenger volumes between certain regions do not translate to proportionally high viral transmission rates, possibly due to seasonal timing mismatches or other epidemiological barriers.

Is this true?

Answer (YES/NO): NO